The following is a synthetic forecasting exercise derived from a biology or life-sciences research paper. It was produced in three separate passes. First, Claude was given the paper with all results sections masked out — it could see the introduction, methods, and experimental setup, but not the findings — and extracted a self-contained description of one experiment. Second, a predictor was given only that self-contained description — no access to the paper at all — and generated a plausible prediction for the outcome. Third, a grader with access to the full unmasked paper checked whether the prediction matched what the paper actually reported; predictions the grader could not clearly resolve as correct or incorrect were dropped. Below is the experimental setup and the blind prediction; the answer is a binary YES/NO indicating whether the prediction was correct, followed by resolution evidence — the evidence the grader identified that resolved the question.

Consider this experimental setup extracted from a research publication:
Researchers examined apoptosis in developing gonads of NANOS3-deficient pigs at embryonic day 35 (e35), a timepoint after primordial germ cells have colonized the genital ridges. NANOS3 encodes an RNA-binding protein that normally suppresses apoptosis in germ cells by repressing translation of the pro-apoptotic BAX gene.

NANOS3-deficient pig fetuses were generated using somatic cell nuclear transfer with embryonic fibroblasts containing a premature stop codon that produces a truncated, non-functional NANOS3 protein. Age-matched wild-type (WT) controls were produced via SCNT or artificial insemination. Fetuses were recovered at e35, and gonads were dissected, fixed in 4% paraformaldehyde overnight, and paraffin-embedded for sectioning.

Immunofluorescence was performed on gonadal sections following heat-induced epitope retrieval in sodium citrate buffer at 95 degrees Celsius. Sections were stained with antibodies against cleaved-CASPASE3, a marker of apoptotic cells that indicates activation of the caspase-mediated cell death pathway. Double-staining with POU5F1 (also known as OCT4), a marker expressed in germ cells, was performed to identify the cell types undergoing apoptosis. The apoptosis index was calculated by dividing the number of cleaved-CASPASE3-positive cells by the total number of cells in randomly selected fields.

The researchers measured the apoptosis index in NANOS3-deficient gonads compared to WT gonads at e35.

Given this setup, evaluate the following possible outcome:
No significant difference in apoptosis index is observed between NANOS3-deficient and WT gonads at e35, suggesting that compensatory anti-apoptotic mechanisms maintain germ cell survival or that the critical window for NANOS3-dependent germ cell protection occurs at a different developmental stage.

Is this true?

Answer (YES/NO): NO